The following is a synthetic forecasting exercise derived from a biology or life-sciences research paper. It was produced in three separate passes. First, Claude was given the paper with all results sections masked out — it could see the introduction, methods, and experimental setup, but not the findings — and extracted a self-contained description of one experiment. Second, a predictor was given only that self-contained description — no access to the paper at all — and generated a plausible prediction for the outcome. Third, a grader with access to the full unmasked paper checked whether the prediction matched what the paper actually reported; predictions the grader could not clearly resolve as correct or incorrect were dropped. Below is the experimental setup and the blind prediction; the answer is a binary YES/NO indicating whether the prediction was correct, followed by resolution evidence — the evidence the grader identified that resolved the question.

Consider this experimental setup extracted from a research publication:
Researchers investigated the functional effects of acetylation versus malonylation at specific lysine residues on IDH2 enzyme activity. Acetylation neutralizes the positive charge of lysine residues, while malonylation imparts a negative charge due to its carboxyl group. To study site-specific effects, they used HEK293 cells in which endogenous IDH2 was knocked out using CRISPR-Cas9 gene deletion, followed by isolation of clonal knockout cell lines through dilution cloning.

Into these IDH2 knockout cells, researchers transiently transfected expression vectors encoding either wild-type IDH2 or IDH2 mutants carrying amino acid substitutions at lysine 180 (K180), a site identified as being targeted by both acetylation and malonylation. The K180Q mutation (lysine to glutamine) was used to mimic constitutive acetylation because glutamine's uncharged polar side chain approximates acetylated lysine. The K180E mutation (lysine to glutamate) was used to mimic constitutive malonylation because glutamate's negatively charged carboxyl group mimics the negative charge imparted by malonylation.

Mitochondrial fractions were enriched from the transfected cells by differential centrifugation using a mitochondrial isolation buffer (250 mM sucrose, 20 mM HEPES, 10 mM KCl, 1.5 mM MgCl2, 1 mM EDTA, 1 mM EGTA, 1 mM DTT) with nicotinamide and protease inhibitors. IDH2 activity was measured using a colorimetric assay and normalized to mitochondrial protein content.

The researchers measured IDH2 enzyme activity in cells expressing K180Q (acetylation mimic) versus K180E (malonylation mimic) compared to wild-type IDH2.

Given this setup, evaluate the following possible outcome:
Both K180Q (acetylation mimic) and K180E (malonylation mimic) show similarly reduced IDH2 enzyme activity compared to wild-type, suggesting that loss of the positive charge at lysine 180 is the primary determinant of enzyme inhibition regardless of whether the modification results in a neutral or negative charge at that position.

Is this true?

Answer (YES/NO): NO